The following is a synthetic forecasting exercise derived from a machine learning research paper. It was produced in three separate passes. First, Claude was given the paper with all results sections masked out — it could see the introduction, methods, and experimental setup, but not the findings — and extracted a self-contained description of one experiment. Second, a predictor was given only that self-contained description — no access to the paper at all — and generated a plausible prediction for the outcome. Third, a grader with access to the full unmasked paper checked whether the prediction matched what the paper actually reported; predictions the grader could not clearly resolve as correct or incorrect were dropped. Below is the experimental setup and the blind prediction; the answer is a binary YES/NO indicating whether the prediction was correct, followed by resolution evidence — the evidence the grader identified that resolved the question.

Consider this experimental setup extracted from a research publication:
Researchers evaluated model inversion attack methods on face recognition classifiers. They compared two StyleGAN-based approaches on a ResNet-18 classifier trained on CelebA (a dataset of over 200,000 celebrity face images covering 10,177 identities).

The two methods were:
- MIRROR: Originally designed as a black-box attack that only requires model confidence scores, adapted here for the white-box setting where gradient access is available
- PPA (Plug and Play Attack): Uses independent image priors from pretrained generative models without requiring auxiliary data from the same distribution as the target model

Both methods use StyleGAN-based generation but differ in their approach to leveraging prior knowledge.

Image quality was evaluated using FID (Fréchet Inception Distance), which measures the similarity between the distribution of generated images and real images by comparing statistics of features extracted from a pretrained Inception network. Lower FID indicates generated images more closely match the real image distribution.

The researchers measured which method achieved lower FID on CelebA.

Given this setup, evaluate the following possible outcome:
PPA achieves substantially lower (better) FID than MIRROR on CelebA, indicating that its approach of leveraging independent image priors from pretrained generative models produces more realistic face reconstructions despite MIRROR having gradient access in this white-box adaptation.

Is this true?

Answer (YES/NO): YES